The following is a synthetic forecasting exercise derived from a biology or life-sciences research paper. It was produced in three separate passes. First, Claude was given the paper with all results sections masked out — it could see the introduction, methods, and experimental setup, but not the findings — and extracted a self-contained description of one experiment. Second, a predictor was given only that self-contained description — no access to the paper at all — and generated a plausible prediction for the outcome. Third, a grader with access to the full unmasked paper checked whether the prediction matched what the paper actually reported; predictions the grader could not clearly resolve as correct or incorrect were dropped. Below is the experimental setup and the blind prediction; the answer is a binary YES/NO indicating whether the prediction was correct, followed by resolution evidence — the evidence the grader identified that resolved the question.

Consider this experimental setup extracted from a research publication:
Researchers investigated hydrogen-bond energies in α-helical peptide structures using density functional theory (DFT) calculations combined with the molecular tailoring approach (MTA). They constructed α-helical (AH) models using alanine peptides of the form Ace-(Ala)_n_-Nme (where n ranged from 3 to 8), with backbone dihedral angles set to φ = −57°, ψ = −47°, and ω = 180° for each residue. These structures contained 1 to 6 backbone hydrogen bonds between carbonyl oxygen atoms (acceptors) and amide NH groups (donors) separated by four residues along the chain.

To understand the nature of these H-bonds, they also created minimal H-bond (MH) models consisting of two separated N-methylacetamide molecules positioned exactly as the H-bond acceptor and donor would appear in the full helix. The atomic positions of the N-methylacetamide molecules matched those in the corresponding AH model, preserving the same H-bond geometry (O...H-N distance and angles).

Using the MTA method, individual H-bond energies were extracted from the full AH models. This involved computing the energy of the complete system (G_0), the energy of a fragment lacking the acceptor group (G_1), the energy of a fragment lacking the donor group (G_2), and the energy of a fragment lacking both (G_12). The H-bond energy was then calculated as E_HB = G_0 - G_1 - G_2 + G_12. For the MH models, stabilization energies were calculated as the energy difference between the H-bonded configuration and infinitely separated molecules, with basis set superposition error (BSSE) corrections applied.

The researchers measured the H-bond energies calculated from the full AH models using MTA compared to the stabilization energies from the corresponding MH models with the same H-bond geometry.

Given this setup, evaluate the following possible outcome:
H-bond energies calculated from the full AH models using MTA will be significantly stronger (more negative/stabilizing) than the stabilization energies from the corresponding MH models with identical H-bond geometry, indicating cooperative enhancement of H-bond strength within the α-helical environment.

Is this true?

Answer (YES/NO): NO